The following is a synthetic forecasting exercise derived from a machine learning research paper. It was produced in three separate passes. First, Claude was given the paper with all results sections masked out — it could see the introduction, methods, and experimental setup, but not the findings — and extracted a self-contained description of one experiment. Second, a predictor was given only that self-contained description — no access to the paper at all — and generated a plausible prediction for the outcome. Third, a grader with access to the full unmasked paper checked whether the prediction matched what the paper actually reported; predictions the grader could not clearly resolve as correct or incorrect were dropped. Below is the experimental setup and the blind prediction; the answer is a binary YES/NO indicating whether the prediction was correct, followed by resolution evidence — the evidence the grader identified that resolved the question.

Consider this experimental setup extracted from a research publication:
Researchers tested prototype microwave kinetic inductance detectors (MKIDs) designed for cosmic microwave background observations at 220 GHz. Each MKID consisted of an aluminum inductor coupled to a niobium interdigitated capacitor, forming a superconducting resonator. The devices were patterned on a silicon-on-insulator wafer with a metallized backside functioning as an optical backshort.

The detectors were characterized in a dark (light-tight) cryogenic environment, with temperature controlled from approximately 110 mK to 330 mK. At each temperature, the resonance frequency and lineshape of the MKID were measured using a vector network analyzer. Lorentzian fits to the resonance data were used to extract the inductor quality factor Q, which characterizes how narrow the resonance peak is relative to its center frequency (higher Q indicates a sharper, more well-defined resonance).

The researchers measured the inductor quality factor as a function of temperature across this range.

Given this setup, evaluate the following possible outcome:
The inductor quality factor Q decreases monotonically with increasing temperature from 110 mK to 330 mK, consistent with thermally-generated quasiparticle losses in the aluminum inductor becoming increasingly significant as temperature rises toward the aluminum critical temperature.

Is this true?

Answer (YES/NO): YES